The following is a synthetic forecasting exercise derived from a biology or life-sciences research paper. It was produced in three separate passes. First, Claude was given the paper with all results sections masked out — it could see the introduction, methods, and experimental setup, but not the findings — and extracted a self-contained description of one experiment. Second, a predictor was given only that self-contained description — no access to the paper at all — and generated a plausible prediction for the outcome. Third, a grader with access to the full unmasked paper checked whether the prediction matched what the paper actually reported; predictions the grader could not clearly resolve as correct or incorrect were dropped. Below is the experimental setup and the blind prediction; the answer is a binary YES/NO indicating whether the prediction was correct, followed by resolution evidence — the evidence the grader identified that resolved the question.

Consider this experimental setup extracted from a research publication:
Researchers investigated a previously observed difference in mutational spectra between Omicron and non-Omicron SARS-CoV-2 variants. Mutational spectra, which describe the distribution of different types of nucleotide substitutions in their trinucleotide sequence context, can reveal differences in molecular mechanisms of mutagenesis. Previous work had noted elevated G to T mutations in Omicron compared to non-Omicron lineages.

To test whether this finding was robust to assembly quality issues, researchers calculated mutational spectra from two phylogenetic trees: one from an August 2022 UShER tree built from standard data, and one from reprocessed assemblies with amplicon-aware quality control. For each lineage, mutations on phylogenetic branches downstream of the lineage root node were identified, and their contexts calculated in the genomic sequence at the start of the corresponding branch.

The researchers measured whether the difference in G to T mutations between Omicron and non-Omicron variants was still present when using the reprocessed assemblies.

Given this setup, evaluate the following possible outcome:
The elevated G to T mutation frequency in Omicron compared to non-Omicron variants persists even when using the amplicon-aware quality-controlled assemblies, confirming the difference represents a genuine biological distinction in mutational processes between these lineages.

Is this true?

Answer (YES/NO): YES